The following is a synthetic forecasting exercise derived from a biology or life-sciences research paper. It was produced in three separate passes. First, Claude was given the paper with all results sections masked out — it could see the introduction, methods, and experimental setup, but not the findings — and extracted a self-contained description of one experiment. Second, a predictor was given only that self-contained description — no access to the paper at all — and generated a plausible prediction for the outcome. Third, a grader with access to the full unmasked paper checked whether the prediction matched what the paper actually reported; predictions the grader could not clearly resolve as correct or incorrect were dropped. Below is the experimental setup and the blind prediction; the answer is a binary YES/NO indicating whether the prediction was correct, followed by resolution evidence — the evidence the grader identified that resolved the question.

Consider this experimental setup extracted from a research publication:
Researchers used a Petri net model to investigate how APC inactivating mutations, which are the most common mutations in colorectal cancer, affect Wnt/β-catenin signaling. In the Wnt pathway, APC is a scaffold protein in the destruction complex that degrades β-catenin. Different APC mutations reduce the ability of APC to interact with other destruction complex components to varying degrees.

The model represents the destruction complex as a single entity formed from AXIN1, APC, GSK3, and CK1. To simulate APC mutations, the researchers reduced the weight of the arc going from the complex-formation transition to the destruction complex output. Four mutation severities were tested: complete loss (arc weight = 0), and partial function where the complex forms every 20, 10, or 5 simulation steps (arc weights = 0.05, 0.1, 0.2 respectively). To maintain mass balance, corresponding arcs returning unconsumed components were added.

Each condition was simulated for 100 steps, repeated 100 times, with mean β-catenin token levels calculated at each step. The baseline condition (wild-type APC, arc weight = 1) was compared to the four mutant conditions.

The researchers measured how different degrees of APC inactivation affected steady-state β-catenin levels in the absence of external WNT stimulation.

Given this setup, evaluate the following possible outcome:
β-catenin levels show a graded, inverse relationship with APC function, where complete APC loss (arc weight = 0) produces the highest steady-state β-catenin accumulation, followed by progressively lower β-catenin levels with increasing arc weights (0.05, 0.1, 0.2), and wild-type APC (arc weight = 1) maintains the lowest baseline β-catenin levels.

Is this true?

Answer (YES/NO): YES